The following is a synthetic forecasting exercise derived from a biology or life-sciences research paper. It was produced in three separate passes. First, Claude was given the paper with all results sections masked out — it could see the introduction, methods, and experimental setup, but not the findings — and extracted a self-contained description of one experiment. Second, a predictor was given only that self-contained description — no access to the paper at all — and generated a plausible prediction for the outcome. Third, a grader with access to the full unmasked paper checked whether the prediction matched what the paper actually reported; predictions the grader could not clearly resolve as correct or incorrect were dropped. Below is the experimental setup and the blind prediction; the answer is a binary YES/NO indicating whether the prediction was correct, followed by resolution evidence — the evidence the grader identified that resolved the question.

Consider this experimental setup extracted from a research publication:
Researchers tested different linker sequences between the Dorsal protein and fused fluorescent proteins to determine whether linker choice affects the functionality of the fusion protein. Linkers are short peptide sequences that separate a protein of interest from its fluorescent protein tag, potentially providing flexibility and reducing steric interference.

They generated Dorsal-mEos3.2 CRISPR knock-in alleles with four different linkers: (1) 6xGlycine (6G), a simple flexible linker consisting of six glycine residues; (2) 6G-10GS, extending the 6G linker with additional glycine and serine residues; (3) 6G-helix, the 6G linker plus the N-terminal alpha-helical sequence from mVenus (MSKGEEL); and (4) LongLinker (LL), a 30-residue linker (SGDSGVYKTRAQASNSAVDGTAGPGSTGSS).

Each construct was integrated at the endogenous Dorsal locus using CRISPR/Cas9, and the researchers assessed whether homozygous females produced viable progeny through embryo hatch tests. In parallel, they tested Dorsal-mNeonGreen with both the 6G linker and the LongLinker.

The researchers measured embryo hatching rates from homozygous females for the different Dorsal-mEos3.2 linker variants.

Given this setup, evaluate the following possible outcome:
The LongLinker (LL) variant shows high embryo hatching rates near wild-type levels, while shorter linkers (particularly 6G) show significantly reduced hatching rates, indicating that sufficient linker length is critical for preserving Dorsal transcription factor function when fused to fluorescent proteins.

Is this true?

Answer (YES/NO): NO